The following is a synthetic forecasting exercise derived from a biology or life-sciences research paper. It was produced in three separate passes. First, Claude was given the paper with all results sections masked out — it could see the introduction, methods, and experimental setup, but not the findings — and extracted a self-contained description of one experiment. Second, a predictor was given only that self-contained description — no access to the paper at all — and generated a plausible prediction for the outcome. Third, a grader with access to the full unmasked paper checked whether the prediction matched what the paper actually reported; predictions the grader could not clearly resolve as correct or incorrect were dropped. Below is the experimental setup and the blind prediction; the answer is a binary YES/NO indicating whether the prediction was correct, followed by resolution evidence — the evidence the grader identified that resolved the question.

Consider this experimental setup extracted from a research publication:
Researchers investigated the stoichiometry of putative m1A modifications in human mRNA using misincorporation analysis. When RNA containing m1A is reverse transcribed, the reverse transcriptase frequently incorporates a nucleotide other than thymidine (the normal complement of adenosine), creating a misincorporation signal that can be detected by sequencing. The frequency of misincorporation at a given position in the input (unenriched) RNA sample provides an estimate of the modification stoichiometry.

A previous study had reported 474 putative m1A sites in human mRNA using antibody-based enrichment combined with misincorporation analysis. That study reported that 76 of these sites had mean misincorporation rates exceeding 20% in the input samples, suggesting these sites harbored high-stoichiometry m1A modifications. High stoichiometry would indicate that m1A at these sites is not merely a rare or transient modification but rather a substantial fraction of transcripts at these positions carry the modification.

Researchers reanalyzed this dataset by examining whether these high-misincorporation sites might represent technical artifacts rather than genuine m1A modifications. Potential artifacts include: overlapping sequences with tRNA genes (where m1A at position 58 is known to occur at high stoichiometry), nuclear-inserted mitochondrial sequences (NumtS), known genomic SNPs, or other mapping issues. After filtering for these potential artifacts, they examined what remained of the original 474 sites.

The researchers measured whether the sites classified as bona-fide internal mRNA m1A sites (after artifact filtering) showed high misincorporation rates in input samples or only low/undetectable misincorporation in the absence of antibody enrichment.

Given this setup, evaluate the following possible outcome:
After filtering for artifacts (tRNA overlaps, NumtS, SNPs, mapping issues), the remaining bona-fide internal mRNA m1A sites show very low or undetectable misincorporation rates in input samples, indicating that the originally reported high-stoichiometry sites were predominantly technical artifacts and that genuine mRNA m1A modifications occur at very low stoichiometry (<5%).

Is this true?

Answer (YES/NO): YES